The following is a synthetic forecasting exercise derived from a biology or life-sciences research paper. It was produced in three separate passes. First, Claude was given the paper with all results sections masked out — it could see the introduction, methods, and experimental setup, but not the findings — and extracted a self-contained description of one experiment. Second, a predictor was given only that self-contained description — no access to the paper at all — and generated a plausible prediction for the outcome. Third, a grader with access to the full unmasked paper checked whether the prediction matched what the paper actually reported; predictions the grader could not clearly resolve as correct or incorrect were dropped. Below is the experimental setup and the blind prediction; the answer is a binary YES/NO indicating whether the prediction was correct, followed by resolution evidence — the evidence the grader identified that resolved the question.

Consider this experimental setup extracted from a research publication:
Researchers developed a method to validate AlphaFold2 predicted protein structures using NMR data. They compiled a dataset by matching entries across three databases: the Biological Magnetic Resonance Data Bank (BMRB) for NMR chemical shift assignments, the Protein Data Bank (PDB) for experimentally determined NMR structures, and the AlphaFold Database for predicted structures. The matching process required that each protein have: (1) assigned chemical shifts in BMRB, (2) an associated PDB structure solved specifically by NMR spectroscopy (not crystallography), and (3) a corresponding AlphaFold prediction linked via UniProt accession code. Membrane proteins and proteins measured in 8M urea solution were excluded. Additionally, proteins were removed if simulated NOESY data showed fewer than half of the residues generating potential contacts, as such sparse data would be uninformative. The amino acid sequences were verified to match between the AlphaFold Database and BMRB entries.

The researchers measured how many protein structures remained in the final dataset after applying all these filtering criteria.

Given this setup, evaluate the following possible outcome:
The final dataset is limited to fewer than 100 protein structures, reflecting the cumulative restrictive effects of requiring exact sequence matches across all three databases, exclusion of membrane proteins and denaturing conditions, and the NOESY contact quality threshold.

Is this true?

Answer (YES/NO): NO